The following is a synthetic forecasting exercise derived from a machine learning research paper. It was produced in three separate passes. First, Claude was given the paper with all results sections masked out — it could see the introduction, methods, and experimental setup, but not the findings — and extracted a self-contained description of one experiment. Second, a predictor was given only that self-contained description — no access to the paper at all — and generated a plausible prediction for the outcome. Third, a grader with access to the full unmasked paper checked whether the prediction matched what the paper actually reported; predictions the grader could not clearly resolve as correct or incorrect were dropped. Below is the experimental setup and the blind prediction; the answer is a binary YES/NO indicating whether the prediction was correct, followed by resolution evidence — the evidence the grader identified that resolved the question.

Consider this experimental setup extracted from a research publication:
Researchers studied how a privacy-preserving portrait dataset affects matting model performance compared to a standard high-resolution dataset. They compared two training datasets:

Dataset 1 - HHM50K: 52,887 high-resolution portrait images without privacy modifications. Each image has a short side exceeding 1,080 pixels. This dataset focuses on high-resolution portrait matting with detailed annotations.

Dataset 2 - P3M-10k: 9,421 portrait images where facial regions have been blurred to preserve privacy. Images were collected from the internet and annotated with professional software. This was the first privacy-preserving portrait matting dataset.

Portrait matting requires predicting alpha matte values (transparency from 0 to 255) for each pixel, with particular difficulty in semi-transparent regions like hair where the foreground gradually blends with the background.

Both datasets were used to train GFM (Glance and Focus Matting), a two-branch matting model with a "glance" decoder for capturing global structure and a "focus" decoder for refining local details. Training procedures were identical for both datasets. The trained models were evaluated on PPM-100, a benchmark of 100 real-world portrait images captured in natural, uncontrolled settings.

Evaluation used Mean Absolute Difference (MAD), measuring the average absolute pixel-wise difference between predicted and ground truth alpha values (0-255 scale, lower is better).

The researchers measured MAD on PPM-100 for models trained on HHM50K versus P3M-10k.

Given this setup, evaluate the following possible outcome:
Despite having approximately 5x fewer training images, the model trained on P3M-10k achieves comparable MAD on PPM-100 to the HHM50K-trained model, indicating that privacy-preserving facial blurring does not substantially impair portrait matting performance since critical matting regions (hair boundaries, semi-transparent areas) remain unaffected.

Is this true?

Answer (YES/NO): NO